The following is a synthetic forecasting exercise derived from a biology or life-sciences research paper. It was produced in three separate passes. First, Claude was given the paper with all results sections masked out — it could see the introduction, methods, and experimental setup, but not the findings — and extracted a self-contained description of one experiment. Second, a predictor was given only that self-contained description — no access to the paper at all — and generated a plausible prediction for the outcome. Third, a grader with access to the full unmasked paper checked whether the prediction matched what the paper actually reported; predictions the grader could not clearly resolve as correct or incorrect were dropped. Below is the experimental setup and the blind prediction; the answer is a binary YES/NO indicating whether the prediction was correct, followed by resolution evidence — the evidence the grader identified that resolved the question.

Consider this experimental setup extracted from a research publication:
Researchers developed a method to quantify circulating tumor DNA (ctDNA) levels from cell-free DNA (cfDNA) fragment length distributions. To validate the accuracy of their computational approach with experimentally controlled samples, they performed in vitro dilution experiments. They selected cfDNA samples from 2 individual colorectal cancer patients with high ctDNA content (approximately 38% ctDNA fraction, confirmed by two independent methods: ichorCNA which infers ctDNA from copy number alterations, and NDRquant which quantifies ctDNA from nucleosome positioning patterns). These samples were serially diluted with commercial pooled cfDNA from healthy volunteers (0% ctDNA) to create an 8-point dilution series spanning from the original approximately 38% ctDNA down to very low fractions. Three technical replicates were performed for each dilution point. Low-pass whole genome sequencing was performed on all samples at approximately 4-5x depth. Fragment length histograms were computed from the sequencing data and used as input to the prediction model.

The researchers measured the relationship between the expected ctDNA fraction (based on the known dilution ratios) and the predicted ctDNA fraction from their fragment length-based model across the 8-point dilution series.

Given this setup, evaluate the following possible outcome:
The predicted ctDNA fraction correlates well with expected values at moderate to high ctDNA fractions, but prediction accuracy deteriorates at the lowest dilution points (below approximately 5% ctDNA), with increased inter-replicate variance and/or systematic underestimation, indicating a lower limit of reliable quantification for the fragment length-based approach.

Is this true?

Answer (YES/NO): NO